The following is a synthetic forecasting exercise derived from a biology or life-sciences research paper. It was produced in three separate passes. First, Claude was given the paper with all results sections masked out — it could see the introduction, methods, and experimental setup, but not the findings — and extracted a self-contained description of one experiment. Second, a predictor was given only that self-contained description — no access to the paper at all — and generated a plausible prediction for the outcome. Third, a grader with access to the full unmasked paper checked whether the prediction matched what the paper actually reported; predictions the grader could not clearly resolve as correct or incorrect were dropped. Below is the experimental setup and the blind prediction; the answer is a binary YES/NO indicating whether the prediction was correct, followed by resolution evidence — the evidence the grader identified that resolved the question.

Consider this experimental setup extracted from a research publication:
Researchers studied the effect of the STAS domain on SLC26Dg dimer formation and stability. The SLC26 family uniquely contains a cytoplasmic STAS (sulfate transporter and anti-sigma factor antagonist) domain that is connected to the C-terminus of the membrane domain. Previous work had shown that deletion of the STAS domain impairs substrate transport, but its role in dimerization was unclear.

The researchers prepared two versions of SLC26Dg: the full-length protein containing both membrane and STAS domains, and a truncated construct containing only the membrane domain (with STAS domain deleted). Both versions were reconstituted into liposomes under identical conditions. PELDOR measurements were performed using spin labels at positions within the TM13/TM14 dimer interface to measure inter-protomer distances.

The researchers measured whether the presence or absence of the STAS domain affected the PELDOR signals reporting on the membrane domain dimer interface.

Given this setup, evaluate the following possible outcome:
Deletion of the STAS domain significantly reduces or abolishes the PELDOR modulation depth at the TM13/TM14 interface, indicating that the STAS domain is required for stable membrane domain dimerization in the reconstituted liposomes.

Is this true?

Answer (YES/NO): NO